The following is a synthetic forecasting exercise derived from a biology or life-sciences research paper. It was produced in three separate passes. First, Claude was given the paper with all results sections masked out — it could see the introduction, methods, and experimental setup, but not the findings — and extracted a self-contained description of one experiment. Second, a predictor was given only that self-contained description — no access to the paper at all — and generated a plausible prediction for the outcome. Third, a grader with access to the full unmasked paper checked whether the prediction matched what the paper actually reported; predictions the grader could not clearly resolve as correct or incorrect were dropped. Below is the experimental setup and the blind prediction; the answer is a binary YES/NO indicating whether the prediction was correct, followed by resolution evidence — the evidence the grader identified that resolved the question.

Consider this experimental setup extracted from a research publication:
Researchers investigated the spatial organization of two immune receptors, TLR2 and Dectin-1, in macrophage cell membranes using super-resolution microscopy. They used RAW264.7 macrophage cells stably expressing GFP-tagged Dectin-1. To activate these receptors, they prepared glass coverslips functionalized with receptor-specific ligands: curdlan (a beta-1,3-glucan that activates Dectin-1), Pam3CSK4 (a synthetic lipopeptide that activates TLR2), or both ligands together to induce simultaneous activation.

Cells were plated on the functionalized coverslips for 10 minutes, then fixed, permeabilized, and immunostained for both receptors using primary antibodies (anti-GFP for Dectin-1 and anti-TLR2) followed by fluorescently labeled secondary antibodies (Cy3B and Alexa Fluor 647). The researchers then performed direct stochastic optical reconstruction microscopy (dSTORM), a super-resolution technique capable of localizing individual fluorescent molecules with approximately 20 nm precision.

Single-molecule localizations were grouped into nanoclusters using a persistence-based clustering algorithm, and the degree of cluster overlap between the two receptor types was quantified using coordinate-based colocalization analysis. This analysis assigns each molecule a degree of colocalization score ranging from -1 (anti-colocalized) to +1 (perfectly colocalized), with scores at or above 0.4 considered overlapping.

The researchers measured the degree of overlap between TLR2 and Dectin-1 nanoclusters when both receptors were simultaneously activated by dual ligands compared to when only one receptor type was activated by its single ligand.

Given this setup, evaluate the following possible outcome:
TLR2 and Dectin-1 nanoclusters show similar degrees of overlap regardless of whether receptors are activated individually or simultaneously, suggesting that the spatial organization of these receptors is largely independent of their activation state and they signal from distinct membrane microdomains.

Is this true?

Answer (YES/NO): NO